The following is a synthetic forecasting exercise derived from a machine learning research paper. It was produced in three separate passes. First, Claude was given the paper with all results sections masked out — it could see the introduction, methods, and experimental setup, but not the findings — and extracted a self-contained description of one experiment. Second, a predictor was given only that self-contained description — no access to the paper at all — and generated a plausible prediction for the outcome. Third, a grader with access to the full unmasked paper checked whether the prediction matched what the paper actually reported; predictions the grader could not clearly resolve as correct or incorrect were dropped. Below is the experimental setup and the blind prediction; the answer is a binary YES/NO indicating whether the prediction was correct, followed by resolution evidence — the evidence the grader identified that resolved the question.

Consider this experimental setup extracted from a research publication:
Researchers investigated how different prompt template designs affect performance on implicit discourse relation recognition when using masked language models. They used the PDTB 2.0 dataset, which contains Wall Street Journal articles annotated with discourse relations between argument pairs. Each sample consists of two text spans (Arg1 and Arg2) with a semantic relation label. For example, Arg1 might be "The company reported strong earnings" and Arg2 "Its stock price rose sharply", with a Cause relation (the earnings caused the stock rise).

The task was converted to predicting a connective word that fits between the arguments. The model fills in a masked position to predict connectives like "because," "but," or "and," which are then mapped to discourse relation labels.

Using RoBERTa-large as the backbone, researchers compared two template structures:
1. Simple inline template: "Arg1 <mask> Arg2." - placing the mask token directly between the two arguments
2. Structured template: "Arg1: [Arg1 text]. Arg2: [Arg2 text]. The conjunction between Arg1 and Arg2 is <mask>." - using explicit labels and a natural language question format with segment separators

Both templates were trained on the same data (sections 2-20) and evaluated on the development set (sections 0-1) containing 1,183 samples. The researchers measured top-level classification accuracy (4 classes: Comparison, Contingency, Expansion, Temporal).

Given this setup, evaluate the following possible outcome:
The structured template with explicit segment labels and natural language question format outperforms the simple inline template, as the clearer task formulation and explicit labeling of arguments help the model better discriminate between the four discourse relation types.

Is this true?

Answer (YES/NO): YES